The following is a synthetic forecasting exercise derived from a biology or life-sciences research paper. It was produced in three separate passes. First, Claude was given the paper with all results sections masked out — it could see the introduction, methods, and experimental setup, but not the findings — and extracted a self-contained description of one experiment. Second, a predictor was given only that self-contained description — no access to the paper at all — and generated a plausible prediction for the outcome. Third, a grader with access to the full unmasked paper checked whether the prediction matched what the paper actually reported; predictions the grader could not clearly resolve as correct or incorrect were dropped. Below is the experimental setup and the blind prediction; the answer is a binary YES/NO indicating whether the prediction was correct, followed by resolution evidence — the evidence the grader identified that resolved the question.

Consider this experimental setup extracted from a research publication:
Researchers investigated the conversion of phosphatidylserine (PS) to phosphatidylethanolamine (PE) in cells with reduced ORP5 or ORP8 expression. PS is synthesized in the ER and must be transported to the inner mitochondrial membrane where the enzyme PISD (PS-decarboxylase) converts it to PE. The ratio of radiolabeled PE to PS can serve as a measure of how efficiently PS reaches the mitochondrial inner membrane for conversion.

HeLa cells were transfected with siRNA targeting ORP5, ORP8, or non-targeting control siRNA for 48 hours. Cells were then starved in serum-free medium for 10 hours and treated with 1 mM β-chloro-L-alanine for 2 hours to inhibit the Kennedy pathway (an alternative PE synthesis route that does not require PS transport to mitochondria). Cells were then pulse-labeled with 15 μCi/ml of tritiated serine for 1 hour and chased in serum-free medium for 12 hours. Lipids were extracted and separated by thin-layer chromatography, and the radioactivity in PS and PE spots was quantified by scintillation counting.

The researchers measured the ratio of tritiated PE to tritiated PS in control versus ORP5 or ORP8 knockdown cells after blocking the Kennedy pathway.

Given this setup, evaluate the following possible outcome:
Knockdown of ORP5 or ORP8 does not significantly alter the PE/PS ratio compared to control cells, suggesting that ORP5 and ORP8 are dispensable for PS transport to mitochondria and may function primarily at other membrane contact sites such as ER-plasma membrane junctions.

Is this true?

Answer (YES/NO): NO